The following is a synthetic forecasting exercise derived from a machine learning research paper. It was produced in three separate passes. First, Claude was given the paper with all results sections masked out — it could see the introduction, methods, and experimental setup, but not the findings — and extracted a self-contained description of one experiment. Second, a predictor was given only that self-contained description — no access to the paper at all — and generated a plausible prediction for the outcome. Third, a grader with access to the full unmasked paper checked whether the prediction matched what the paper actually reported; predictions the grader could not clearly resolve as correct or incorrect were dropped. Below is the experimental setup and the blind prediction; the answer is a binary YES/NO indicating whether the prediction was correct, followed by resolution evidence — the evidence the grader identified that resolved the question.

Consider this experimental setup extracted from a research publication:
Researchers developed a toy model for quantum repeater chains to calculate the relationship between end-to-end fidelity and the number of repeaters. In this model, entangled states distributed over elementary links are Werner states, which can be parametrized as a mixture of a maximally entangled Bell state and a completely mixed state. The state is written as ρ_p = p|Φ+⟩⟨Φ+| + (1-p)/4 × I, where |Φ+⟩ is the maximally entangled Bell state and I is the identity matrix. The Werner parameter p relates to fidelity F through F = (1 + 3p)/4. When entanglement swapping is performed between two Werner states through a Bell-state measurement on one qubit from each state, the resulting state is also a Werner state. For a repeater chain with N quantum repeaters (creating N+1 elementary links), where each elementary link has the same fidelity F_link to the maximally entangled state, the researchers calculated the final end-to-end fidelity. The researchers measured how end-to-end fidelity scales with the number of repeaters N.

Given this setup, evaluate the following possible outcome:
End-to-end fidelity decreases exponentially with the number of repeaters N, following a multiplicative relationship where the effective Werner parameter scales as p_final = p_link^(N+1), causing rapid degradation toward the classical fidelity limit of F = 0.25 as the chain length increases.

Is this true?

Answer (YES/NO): YES